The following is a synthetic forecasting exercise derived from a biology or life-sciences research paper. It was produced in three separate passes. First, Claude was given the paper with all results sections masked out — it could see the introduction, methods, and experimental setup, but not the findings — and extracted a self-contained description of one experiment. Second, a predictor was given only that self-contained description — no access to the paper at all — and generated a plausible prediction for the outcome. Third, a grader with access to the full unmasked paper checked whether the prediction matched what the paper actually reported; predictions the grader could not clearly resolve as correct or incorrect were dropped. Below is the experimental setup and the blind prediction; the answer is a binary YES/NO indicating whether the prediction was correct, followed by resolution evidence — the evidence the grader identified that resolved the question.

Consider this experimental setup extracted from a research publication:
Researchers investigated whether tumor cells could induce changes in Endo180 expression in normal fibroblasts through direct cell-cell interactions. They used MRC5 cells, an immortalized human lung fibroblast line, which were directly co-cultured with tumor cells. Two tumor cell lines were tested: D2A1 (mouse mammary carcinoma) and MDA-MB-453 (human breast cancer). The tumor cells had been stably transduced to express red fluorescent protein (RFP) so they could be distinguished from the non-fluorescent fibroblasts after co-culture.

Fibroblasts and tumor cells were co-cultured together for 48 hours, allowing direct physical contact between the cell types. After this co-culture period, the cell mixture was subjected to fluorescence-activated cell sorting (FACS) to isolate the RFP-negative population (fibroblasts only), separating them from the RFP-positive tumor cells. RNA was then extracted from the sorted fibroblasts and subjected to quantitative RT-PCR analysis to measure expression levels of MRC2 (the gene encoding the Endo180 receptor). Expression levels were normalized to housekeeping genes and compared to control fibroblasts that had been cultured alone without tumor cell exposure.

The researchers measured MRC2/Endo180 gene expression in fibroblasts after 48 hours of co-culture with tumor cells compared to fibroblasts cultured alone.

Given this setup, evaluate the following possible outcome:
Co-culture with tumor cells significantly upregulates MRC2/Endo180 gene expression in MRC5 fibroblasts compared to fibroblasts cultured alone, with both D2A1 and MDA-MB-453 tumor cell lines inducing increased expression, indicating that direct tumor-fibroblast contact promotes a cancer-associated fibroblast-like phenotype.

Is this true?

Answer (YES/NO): YES